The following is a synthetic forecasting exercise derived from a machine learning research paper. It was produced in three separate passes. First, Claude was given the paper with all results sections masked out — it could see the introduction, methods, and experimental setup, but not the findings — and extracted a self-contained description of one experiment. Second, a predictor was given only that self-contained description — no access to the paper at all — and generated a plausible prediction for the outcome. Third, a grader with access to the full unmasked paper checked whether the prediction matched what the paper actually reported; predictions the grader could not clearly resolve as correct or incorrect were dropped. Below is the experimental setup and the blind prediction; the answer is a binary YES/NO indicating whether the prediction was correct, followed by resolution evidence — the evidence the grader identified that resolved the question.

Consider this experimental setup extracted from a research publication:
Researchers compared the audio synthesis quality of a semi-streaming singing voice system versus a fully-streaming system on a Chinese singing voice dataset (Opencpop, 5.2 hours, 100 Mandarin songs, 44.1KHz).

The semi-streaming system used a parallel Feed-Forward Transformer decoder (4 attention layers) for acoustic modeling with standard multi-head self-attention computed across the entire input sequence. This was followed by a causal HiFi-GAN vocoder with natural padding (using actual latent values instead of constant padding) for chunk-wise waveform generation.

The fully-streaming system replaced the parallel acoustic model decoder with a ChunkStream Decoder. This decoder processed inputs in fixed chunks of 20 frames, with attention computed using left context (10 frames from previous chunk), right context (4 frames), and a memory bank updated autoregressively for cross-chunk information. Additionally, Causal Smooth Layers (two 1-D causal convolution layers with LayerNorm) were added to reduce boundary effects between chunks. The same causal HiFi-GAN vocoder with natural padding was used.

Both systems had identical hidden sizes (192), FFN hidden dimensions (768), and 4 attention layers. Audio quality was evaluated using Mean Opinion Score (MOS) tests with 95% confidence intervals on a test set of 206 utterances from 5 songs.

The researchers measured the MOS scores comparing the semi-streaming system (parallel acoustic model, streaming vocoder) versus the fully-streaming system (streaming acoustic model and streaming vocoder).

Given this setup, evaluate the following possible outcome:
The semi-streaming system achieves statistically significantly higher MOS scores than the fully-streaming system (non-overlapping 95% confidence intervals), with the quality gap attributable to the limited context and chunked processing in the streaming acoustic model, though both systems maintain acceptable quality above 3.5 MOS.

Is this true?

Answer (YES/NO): NO